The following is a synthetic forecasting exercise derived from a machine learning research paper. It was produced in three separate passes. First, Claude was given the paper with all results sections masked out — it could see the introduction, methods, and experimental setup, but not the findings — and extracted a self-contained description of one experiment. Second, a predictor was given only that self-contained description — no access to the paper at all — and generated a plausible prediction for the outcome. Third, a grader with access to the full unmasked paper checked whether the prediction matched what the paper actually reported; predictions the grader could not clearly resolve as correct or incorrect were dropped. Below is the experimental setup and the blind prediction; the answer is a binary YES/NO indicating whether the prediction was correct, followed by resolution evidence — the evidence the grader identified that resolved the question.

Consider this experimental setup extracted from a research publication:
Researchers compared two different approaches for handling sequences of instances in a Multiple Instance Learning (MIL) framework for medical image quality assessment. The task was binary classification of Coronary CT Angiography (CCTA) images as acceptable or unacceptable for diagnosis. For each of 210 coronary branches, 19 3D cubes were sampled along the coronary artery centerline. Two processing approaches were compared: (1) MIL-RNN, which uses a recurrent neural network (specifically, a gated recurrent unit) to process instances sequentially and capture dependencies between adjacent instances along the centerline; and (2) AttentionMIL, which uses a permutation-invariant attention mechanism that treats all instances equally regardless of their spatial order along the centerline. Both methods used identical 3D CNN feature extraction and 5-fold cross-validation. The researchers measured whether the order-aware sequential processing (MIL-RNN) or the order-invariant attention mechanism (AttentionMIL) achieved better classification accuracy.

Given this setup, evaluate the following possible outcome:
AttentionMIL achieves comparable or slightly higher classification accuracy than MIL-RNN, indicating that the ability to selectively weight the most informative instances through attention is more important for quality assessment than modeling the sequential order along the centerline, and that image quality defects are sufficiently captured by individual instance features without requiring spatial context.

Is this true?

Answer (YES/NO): YES